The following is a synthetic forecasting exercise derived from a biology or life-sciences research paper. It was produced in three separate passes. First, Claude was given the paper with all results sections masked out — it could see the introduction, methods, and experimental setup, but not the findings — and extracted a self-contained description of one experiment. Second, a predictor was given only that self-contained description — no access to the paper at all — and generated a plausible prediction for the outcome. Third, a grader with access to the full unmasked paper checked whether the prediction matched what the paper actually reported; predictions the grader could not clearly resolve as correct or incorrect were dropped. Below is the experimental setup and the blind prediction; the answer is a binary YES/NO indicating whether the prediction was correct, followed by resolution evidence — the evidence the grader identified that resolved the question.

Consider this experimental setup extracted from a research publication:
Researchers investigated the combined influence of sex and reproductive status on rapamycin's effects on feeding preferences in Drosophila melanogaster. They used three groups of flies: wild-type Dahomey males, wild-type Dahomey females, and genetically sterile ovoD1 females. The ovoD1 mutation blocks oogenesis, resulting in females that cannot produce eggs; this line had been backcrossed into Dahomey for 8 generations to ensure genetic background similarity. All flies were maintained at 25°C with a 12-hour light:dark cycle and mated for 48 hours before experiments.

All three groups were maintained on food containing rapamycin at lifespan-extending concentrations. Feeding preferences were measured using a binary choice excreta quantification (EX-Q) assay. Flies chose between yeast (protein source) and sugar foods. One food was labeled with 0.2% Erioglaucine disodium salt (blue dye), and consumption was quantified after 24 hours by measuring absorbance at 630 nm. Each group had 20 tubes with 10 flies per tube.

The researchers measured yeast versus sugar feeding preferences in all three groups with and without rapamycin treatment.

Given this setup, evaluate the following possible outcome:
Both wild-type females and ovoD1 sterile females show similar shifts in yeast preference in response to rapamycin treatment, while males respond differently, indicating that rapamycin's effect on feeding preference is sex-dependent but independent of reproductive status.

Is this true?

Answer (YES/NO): NO